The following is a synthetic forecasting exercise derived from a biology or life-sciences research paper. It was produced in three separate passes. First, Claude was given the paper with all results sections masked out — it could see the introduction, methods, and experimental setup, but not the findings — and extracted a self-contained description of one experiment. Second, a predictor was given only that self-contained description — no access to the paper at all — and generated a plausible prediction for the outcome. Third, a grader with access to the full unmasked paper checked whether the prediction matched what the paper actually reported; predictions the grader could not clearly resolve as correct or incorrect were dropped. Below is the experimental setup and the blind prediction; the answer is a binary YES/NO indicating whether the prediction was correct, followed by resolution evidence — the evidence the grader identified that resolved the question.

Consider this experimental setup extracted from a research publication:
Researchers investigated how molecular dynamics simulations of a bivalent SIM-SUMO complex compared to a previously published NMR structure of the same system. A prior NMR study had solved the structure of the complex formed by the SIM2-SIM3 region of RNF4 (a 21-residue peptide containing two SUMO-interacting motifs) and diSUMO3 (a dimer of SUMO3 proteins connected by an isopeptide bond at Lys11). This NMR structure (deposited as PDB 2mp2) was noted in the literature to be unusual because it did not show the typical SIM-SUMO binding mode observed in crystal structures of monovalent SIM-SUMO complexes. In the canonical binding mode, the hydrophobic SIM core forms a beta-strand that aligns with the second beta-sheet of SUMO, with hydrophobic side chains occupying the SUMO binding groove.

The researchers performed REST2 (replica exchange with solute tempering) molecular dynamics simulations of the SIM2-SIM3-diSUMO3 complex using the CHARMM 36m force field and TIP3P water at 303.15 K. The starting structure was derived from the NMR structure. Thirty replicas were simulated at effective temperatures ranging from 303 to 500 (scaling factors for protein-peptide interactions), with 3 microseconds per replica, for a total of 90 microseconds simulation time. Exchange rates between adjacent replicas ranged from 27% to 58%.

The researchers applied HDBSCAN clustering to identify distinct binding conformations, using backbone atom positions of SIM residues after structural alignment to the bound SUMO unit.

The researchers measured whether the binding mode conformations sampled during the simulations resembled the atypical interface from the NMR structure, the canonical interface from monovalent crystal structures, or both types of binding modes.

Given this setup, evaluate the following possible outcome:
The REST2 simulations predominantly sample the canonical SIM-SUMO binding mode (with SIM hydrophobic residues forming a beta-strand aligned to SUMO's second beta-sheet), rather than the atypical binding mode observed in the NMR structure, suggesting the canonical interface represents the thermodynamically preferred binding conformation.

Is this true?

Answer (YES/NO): NO